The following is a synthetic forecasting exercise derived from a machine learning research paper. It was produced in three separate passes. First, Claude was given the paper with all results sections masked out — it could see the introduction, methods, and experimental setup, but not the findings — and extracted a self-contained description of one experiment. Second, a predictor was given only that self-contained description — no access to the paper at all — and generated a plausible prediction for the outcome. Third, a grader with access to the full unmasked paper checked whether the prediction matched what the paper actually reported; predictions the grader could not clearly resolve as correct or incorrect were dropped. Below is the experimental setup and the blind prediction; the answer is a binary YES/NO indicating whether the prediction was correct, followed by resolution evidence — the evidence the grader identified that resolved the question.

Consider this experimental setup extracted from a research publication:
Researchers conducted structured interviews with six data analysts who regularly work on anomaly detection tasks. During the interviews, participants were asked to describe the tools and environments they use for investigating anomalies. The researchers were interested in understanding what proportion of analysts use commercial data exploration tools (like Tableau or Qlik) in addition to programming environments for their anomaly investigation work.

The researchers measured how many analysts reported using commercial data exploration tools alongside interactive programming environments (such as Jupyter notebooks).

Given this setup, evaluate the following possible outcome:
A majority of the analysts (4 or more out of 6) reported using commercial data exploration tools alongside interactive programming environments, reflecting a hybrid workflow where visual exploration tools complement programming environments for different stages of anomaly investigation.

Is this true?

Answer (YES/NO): YES